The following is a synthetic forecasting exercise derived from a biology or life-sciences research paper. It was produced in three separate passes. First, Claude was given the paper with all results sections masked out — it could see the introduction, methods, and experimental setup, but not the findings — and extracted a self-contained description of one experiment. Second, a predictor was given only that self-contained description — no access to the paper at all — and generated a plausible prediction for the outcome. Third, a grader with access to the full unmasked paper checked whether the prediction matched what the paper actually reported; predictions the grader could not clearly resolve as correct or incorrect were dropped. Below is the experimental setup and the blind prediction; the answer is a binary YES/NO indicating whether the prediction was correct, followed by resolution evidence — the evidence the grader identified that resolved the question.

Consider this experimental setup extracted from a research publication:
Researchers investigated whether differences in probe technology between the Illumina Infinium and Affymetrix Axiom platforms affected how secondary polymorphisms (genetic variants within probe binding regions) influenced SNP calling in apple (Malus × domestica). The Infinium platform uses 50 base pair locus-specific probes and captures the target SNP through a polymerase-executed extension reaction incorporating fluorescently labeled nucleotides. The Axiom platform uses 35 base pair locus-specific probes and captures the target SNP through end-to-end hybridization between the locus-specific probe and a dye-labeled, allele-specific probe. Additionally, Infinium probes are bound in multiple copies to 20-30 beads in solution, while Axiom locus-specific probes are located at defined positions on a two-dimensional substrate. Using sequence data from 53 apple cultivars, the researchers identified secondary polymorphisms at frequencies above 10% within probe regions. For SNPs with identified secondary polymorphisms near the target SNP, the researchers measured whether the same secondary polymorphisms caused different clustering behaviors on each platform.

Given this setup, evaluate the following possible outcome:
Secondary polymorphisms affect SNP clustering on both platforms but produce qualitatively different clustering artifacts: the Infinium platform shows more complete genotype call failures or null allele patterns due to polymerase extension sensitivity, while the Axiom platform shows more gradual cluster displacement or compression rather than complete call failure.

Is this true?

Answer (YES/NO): NO